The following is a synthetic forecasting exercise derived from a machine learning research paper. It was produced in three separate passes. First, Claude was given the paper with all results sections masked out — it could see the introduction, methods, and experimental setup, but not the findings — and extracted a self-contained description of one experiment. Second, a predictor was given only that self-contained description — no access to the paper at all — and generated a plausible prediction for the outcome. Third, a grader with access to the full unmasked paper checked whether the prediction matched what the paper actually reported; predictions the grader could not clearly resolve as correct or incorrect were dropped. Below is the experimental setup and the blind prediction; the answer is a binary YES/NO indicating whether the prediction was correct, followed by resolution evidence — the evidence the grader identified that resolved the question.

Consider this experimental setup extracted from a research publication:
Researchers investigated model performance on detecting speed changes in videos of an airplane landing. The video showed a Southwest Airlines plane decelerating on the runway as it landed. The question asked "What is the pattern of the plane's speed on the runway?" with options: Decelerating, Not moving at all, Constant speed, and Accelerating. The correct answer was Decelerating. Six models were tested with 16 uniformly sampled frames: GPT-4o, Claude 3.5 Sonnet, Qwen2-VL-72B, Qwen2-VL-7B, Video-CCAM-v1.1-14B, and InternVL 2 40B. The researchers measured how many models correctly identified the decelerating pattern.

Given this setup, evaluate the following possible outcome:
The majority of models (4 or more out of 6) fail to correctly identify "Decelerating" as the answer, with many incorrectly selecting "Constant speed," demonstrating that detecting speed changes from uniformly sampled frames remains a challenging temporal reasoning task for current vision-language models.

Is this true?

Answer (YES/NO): YES